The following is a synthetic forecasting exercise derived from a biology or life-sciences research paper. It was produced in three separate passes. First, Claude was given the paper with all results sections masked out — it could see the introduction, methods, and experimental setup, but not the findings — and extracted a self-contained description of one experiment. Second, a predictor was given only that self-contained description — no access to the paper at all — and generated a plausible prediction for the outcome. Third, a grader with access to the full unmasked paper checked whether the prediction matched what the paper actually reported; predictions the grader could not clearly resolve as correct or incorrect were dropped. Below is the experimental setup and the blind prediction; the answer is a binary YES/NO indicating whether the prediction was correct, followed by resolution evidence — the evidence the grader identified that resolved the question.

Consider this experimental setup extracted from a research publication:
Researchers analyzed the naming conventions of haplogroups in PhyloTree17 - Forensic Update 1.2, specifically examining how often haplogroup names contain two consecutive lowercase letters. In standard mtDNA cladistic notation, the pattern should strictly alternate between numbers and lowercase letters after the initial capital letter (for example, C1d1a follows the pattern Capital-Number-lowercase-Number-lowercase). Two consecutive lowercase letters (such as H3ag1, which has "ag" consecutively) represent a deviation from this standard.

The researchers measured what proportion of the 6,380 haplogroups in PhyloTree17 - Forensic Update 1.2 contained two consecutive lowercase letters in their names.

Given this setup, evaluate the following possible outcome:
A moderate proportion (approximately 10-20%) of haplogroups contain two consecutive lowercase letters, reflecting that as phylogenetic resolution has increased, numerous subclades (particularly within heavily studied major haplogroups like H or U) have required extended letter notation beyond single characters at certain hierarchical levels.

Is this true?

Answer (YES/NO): NO